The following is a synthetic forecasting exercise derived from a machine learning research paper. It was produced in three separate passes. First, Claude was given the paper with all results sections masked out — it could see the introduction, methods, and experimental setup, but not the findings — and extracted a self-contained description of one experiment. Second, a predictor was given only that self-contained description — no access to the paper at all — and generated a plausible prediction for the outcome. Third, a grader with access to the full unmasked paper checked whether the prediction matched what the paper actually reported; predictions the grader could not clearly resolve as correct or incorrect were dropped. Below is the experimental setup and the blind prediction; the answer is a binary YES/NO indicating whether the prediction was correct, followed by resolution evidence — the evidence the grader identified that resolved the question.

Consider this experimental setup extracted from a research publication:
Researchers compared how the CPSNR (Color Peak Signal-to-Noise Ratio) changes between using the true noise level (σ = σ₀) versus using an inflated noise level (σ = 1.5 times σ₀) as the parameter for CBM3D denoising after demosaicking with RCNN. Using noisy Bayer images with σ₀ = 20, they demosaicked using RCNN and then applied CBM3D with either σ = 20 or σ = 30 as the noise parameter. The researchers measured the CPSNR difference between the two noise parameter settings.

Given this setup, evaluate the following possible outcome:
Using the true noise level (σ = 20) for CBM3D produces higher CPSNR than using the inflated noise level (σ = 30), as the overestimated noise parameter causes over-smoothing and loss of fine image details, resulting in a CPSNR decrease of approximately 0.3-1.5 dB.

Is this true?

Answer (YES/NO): NO